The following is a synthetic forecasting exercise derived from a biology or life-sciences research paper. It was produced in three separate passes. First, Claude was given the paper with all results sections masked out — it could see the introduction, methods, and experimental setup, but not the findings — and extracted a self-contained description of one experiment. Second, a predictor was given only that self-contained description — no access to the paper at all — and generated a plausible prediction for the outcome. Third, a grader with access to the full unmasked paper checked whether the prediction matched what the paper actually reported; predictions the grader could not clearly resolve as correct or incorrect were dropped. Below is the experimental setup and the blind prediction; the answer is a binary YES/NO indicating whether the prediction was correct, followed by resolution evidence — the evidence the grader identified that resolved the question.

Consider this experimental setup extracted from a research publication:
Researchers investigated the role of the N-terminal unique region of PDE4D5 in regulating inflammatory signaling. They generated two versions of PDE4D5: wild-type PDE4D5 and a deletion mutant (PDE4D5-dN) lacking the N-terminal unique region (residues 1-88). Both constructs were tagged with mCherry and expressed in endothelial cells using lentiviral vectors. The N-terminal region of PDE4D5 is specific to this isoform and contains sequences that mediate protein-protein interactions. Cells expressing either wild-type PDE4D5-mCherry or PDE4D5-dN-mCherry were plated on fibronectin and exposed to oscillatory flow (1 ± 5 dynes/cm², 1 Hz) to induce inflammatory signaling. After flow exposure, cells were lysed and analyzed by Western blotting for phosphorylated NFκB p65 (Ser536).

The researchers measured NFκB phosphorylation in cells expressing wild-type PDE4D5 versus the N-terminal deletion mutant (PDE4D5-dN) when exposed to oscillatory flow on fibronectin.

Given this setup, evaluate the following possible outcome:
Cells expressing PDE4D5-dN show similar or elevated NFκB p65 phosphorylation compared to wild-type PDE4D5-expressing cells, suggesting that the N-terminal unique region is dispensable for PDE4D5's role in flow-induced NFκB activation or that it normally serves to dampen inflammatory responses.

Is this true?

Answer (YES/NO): NO